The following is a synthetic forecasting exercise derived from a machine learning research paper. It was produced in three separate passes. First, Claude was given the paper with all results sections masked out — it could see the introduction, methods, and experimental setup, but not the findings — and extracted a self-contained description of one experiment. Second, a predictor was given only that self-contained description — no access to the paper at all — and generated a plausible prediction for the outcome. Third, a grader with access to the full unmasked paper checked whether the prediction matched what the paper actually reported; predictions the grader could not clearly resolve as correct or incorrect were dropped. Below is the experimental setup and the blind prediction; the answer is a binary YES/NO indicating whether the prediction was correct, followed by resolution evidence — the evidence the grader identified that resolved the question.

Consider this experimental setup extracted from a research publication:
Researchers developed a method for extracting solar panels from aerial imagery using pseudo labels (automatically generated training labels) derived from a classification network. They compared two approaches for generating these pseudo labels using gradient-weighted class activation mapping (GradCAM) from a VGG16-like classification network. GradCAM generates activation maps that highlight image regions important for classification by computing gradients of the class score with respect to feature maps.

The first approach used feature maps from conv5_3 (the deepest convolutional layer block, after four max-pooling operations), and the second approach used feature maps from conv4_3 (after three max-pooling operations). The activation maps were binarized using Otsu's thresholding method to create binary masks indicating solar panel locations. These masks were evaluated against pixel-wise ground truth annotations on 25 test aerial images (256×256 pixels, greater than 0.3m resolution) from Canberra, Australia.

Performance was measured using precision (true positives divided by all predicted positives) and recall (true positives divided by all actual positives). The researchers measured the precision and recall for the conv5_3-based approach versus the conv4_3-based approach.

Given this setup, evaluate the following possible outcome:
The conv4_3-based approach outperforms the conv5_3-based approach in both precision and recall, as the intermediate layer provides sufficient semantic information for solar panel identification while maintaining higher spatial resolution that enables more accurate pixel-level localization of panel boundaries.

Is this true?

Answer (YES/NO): NO